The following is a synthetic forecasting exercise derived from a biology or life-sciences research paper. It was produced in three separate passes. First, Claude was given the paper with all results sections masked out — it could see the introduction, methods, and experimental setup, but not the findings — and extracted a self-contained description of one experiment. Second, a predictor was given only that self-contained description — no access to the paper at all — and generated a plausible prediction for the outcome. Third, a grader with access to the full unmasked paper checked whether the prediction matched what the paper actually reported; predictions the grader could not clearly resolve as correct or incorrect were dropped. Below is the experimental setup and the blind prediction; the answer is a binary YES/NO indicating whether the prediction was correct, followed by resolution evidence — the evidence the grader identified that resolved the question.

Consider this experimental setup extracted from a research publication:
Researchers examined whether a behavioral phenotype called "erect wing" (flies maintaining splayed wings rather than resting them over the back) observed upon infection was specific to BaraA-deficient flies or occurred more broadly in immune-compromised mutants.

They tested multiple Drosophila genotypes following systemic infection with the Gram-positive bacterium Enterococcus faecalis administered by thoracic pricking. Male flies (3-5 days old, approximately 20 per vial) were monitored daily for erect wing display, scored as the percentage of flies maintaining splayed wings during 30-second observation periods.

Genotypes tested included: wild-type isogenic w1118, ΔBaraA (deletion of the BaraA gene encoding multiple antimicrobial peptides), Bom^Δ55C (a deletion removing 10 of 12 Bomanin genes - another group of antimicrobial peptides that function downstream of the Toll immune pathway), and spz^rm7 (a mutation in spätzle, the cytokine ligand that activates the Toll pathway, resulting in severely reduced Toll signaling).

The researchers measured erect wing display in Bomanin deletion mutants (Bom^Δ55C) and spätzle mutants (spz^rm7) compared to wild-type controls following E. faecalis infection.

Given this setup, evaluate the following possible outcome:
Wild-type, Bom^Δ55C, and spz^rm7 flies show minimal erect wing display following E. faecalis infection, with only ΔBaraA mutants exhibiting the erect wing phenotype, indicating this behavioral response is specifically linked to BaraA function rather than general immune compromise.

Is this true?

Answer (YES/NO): NO